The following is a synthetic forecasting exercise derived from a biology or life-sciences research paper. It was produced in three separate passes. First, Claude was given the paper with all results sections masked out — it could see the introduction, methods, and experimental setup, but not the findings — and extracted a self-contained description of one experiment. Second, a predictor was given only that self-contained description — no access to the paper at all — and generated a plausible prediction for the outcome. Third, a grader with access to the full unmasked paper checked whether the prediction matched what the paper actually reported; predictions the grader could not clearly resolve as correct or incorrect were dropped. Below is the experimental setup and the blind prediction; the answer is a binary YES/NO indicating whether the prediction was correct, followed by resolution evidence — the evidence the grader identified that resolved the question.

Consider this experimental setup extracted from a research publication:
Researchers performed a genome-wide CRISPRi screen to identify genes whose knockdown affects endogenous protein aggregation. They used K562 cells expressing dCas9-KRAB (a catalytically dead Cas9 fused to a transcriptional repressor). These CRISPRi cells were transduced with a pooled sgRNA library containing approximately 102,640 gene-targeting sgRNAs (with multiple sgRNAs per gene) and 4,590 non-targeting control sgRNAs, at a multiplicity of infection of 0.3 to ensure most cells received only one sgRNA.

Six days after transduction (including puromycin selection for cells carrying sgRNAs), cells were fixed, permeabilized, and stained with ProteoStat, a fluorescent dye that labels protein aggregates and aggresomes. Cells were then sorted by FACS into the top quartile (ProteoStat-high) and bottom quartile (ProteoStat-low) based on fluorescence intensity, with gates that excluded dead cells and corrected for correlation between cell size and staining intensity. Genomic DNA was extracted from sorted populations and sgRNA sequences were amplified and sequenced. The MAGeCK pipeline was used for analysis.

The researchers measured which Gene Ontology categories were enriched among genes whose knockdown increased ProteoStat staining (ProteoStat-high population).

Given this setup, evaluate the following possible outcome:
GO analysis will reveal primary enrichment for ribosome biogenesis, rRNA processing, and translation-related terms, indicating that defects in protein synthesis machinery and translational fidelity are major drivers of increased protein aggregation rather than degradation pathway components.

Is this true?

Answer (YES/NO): NO